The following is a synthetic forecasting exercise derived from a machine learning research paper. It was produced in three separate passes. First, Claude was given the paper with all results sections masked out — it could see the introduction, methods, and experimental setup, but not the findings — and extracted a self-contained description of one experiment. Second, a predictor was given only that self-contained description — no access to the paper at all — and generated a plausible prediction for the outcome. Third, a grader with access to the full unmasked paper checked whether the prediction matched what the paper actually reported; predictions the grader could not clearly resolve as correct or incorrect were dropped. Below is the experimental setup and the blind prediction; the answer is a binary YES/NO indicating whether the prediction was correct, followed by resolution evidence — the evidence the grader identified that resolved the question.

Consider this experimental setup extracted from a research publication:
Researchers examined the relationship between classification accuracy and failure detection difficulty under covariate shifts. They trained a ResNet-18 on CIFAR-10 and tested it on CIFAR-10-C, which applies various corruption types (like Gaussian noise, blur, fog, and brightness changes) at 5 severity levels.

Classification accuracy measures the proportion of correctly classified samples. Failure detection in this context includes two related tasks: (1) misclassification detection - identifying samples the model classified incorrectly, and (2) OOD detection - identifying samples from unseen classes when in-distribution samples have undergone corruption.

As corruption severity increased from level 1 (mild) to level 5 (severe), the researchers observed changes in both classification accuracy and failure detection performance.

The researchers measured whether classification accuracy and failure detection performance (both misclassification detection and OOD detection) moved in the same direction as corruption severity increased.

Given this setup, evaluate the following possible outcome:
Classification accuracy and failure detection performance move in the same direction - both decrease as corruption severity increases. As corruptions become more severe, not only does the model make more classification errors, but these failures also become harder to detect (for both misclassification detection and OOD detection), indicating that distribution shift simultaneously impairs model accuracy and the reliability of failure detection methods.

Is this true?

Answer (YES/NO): YES